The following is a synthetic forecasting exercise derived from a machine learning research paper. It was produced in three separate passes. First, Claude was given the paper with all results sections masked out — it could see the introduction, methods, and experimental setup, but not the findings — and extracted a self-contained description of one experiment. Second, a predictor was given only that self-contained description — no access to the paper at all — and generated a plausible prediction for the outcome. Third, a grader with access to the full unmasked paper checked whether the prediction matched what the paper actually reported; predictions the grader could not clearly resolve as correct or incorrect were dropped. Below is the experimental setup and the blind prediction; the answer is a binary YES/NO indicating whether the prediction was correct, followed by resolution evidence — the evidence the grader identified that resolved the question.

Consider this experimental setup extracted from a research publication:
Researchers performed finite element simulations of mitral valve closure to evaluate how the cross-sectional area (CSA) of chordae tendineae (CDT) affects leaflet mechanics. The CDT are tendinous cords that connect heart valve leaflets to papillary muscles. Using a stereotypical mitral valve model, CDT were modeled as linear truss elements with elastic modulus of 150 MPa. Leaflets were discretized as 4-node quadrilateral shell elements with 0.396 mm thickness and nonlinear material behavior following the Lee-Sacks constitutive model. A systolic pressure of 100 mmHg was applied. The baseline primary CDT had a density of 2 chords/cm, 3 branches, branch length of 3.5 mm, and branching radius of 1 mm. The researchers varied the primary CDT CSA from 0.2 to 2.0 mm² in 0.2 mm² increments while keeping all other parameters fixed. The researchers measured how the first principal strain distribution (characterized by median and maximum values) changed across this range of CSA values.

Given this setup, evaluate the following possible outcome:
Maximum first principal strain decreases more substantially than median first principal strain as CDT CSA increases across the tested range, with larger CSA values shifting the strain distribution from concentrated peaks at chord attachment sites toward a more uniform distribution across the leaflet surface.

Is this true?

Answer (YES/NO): NO